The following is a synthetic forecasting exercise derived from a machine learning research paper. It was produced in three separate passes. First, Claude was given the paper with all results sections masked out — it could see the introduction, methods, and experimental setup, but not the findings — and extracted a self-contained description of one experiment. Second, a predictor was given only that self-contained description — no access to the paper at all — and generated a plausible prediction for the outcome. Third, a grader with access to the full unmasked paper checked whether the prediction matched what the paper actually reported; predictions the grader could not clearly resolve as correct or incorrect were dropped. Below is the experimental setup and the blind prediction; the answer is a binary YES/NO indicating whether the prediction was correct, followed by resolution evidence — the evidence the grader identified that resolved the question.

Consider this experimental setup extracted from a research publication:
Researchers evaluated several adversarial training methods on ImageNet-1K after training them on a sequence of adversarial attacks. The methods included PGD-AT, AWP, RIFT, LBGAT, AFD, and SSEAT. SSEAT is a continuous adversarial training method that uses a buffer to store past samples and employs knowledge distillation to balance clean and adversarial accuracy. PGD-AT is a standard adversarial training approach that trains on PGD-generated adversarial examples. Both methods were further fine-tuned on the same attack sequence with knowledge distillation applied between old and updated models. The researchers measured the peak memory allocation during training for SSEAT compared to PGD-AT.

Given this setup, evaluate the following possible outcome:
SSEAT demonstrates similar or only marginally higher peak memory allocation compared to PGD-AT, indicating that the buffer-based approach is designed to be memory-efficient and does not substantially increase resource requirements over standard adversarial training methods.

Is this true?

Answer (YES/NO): NO